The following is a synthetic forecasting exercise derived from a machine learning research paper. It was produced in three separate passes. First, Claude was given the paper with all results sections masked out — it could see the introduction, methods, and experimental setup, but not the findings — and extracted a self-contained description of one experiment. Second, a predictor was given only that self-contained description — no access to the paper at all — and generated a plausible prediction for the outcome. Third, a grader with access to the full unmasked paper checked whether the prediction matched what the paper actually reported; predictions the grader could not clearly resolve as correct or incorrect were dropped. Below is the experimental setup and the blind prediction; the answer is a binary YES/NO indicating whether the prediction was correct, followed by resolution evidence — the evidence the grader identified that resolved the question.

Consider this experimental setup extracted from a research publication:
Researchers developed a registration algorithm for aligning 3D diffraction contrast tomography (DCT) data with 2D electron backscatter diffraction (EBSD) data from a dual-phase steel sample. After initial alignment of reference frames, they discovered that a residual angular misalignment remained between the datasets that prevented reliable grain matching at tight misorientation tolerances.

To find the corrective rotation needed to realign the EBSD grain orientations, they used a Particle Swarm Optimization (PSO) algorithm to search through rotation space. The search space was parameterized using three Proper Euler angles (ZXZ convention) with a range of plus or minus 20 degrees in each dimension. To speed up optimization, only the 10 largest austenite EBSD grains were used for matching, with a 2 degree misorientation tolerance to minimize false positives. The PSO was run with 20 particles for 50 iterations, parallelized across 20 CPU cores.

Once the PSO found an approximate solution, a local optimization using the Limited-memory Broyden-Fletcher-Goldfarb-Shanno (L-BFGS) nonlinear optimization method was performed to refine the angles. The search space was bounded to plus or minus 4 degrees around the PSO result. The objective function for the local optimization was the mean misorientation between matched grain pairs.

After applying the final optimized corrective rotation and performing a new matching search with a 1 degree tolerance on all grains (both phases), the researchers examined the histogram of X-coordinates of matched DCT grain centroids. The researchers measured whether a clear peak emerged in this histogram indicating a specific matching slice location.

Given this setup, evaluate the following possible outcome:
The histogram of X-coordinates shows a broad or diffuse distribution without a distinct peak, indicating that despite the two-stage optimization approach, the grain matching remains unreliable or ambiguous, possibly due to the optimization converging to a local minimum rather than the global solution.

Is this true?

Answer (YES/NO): NO